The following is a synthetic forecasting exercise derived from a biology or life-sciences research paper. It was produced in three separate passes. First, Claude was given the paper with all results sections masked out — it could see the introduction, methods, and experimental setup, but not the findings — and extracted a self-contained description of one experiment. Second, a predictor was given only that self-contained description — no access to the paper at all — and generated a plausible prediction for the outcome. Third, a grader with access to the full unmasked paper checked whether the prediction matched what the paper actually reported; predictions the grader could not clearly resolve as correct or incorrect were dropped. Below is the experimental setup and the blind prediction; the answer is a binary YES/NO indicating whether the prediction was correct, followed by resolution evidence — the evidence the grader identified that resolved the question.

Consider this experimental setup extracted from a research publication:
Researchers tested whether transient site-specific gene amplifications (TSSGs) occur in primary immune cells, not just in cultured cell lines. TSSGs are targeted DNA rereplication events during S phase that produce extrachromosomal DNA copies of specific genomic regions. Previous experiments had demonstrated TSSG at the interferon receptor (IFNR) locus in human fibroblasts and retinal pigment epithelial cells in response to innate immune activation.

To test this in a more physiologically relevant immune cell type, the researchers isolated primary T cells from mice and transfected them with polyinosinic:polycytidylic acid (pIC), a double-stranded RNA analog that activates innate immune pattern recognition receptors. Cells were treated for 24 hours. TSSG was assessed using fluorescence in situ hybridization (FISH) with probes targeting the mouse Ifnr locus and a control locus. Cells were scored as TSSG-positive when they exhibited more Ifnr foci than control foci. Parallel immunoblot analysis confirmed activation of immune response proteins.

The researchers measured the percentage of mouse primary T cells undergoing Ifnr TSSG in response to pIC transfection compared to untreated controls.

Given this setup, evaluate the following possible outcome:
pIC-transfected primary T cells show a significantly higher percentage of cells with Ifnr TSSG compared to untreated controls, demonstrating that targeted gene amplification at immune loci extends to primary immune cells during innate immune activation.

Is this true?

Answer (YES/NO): YES